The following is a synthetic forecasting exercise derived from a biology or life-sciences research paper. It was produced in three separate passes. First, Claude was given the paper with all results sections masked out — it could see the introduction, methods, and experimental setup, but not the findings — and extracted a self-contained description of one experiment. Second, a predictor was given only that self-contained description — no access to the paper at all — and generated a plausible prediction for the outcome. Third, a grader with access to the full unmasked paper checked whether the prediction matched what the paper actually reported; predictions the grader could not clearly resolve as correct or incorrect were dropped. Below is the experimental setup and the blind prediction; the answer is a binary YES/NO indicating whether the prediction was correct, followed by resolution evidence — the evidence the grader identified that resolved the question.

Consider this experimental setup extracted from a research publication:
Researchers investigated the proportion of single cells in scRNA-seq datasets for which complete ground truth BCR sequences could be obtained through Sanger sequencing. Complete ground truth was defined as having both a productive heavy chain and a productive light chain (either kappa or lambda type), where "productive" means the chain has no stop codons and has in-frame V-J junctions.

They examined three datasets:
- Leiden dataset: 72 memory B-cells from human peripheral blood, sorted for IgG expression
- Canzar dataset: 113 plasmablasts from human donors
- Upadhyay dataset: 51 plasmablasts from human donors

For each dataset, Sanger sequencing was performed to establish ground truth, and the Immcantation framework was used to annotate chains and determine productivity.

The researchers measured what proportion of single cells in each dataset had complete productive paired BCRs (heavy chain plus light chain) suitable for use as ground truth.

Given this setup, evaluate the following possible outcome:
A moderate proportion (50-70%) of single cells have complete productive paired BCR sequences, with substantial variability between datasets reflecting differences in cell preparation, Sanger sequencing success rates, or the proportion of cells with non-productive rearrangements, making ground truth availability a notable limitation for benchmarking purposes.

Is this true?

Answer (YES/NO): NO